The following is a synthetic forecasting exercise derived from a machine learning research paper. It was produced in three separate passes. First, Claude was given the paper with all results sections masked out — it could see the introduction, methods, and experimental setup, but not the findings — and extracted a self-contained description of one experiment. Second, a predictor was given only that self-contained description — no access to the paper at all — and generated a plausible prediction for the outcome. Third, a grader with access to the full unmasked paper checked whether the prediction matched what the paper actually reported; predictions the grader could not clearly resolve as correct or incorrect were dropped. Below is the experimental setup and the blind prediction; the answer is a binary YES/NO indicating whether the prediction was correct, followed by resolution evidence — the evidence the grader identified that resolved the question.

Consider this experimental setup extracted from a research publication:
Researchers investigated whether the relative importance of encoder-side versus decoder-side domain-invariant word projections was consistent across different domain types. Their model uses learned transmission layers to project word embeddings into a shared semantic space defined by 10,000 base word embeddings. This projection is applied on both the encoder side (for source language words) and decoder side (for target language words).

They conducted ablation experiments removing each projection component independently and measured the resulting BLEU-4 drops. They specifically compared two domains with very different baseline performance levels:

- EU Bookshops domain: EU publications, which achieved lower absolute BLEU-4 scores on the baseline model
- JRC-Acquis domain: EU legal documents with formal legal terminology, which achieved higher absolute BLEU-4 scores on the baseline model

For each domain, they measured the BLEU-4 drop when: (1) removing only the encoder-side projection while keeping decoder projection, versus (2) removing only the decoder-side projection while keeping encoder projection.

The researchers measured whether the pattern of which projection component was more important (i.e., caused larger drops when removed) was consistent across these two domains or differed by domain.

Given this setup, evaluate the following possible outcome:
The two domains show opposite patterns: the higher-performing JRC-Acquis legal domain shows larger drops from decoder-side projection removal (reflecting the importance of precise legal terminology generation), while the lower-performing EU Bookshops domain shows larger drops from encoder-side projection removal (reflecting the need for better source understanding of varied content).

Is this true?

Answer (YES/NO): NO